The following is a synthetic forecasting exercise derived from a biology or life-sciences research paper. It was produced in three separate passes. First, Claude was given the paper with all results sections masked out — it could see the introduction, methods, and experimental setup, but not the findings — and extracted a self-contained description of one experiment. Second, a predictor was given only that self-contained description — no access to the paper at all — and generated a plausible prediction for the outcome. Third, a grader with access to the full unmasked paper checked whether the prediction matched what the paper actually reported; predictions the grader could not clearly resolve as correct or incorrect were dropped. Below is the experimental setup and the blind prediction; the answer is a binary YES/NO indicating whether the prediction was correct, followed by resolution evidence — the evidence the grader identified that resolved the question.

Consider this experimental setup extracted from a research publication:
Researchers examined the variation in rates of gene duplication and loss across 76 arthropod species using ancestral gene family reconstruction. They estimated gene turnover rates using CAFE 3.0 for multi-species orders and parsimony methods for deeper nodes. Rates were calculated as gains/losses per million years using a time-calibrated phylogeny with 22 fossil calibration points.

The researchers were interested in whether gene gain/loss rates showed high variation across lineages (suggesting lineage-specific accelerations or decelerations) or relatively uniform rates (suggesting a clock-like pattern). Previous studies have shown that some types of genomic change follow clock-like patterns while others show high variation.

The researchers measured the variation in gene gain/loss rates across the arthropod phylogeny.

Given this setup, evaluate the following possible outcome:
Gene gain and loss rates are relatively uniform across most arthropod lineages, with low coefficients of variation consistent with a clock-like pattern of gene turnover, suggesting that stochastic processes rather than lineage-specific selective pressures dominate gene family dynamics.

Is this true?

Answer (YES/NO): NO